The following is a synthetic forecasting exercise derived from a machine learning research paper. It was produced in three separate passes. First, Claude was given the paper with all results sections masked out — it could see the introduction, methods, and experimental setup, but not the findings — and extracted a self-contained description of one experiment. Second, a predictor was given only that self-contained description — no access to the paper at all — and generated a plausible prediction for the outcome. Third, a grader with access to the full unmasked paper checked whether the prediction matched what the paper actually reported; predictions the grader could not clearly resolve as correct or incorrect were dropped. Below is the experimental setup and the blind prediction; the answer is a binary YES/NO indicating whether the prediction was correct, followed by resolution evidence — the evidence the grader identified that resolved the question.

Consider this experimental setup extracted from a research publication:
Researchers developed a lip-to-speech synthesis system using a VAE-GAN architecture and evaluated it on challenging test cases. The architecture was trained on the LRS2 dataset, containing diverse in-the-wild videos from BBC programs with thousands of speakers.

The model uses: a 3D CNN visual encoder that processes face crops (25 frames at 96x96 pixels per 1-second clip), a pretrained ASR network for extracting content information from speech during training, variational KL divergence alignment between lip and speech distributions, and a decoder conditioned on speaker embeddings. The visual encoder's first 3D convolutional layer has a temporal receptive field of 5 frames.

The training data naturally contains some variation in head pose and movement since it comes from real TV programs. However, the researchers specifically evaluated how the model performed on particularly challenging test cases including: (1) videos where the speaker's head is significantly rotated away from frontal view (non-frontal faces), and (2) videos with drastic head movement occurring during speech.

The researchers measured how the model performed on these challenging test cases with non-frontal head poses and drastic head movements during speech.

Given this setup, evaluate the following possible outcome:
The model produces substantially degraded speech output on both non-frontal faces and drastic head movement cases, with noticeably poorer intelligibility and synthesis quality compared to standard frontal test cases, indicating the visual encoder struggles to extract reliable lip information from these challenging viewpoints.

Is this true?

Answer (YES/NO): YES